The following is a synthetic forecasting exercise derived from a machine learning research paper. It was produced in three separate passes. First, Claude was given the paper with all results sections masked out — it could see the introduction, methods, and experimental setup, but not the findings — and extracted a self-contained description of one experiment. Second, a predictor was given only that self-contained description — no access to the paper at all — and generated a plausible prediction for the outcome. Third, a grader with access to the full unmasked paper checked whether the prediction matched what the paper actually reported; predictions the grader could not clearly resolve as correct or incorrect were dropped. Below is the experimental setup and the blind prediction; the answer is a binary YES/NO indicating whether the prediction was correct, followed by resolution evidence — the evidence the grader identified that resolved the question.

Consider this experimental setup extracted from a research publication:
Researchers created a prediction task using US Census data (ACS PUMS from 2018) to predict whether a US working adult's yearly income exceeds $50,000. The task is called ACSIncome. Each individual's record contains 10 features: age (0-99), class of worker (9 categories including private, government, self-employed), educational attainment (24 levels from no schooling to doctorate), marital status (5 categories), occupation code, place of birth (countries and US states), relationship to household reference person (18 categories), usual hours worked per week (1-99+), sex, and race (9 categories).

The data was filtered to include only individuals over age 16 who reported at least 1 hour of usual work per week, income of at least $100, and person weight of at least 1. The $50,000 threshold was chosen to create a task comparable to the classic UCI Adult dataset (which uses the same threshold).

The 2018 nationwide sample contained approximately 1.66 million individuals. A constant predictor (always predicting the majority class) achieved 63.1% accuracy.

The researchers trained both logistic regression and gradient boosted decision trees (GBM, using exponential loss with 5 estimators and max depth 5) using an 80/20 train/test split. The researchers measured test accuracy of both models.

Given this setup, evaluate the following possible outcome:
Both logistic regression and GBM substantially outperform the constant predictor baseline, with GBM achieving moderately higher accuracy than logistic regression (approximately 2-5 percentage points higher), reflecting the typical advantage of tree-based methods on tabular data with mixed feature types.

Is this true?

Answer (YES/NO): YES